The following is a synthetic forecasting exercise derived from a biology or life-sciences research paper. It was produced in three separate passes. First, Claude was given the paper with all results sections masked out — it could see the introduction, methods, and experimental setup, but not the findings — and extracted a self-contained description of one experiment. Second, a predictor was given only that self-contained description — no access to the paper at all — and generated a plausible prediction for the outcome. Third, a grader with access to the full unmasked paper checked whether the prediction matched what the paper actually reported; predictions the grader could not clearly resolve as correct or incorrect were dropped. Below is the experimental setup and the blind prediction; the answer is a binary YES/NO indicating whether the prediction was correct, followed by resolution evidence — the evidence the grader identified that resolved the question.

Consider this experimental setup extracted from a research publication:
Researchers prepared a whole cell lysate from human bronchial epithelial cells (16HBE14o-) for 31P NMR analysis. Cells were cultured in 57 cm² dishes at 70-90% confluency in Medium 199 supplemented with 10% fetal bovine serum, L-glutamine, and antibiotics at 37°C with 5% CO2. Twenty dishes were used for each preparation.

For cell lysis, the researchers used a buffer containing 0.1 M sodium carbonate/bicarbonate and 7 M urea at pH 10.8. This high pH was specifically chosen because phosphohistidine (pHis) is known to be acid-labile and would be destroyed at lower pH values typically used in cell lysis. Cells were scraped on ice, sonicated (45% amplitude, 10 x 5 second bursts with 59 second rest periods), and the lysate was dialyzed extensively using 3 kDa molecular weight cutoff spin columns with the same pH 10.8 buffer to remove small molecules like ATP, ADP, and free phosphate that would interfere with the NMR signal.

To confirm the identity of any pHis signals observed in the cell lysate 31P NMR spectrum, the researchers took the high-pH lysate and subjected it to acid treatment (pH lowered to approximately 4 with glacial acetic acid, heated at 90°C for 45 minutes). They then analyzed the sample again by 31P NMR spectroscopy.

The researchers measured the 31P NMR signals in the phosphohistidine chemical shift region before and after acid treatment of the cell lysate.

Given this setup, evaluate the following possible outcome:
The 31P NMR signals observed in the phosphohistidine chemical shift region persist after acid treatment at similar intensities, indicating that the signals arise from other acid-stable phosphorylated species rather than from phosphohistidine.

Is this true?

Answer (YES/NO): NO